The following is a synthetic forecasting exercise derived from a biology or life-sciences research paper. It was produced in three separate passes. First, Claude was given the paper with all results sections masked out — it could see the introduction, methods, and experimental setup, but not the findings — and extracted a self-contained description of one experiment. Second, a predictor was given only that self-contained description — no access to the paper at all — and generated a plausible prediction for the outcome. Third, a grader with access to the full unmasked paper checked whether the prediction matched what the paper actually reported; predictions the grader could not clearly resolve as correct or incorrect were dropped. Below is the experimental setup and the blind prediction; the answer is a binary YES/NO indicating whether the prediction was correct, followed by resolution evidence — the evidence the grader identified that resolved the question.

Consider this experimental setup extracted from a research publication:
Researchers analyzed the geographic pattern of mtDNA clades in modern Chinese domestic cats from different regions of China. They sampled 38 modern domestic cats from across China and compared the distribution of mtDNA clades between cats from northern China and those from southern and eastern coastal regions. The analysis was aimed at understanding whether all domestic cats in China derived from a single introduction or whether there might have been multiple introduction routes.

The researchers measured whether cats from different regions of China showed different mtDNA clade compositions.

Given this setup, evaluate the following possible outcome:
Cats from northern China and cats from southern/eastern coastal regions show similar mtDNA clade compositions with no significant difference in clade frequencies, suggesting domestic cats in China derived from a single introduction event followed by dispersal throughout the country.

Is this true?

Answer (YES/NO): NO